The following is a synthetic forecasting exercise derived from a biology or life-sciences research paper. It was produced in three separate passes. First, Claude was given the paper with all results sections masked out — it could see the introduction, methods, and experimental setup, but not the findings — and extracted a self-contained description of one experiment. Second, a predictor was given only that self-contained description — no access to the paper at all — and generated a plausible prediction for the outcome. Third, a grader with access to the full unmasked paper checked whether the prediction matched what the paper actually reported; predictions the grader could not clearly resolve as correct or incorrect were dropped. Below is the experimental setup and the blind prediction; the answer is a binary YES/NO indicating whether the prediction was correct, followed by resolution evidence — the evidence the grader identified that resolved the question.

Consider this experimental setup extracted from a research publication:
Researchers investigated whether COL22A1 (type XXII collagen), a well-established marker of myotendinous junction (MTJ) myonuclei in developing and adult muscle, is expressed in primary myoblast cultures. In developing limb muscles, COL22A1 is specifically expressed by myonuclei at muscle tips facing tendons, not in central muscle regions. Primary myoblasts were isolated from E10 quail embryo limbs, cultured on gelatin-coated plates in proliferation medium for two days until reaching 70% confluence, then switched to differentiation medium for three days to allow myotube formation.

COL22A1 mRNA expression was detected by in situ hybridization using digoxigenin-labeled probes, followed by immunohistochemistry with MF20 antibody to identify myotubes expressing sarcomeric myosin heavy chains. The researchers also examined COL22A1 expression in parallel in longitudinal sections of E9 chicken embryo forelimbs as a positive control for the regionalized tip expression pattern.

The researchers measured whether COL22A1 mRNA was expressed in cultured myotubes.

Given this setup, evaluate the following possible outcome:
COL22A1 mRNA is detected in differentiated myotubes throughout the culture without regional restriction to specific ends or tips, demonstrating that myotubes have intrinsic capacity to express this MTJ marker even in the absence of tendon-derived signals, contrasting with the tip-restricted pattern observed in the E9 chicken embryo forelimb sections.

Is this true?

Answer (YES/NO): NO